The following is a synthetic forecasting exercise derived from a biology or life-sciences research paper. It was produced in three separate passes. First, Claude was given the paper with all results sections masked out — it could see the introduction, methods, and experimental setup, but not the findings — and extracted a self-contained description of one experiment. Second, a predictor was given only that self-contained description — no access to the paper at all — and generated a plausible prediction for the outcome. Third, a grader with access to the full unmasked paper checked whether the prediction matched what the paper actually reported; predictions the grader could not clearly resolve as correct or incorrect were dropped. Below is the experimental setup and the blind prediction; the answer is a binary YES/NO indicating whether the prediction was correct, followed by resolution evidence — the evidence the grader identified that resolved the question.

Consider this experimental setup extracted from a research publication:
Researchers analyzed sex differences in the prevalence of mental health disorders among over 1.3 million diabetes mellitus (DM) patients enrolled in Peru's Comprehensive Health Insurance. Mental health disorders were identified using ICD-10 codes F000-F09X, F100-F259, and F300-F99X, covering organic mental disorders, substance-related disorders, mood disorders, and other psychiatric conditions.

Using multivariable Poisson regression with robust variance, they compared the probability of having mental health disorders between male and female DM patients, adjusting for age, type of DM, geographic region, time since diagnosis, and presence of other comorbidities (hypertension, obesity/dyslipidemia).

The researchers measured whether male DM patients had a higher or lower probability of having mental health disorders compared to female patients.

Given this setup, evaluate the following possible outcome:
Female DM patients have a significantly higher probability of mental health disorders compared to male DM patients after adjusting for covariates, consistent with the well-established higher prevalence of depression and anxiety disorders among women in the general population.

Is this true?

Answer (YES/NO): YES